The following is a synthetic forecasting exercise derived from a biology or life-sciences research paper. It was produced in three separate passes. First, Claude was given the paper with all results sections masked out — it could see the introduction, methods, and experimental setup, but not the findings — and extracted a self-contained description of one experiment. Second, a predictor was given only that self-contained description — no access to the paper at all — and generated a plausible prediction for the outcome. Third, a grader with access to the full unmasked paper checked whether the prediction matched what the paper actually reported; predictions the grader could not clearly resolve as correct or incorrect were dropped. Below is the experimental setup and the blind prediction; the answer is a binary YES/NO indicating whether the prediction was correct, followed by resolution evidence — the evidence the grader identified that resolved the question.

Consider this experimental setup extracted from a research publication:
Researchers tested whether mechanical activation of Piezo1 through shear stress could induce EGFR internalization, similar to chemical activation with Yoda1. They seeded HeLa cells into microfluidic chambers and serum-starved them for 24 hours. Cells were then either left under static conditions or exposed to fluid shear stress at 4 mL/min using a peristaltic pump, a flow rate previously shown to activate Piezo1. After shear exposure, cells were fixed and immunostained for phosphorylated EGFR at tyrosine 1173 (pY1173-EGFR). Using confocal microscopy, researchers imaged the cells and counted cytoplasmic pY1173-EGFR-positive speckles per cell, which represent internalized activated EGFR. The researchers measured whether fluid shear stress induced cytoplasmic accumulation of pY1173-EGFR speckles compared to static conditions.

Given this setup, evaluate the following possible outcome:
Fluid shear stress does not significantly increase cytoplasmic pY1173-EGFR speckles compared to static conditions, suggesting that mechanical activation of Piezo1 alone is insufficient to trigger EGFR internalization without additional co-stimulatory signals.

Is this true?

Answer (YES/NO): NO